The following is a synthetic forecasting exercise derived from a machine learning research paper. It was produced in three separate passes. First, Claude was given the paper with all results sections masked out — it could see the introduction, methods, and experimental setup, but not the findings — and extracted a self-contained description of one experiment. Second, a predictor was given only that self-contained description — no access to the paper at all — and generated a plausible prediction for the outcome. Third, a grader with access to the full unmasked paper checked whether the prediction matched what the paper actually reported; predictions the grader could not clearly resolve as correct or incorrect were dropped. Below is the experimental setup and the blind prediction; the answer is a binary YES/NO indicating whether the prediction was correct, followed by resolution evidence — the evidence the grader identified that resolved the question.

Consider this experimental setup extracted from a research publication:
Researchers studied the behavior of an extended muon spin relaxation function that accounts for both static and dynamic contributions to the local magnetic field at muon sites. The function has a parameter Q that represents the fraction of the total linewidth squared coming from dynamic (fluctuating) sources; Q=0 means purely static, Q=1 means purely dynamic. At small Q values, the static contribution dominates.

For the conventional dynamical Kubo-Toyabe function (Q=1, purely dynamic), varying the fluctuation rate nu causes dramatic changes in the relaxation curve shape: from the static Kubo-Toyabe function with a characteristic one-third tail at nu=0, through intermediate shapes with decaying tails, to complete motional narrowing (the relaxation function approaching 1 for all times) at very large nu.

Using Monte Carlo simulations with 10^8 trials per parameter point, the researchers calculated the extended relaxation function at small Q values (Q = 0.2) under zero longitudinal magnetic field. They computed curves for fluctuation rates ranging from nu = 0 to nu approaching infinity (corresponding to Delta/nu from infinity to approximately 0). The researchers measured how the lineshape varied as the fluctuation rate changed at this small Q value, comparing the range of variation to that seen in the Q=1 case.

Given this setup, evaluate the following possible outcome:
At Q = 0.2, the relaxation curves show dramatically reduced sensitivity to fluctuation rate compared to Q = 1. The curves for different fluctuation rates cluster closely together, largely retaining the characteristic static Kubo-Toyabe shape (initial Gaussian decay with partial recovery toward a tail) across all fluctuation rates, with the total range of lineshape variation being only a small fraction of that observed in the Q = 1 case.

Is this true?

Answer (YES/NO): YES